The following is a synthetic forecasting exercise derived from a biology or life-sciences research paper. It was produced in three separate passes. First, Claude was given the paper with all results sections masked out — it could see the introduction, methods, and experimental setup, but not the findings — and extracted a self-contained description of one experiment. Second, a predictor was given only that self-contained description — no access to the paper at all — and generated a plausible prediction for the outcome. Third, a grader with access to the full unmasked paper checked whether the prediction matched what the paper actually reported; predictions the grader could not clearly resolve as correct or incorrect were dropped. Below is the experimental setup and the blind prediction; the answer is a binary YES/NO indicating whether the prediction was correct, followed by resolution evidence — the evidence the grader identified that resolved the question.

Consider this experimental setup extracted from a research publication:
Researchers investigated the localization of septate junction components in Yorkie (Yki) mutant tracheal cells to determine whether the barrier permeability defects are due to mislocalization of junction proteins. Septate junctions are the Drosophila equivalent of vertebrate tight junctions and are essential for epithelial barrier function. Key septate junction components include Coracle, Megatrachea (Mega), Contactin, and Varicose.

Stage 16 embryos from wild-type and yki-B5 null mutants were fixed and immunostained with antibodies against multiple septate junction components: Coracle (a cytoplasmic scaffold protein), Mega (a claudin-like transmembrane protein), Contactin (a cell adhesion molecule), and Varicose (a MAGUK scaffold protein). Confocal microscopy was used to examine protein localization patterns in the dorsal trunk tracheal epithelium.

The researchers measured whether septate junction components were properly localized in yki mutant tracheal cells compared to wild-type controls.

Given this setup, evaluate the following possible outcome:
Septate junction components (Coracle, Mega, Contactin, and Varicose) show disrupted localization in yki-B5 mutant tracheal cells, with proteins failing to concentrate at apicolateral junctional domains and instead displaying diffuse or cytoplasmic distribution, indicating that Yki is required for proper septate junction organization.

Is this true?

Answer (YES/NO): NO